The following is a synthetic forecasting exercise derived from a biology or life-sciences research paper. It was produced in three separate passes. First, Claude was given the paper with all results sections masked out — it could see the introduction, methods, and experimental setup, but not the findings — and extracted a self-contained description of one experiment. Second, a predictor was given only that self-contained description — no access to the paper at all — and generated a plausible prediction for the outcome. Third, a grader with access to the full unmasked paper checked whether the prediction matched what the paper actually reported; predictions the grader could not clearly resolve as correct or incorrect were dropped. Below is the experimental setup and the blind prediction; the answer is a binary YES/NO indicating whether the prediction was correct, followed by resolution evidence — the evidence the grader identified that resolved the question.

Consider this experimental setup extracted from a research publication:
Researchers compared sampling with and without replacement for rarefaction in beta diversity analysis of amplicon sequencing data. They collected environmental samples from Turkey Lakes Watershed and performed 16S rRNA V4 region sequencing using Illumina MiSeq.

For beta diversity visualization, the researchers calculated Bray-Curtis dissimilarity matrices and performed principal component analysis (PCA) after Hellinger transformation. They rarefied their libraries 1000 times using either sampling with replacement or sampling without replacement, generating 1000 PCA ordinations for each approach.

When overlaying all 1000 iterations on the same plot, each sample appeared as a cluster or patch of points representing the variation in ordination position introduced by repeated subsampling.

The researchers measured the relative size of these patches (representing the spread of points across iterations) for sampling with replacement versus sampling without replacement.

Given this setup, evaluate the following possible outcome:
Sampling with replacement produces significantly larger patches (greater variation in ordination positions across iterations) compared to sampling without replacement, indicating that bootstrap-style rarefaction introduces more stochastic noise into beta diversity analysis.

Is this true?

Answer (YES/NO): NO